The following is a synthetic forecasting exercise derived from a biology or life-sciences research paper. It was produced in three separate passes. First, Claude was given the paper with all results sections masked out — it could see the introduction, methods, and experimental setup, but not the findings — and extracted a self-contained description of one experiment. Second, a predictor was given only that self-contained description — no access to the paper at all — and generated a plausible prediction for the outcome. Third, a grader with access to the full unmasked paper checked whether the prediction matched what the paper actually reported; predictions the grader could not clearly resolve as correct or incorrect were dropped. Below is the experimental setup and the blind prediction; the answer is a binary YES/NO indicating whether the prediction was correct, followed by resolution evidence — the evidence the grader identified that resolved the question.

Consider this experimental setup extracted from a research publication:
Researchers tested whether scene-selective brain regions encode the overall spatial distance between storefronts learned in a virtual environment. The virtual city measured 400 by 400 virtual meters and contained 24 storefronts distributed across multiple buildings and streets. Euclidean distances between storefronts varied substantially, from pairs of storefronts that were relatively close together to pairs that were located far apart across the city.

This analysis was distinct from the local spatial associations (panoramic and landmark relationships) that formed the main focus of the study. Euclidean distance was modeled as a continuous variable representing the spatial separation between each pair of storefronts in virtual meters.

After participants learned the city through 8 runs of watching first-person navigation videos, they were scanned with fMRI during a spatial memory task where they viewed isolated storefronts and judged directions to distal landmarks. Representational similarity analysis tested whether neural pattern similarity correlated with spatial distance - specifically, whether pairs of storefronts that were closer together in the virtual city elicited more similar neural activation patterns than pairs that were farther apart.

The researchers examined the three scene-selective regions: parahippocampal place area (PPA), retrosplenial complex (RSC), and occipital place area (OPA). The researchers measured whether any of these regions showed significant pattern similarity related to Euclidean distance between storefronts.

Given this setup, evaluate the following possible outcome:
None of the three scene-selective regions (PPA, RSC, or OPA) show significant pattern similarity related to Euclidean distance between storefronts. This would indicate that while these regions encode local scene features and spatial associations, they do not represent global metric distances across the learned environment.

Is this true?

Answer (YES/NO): YES